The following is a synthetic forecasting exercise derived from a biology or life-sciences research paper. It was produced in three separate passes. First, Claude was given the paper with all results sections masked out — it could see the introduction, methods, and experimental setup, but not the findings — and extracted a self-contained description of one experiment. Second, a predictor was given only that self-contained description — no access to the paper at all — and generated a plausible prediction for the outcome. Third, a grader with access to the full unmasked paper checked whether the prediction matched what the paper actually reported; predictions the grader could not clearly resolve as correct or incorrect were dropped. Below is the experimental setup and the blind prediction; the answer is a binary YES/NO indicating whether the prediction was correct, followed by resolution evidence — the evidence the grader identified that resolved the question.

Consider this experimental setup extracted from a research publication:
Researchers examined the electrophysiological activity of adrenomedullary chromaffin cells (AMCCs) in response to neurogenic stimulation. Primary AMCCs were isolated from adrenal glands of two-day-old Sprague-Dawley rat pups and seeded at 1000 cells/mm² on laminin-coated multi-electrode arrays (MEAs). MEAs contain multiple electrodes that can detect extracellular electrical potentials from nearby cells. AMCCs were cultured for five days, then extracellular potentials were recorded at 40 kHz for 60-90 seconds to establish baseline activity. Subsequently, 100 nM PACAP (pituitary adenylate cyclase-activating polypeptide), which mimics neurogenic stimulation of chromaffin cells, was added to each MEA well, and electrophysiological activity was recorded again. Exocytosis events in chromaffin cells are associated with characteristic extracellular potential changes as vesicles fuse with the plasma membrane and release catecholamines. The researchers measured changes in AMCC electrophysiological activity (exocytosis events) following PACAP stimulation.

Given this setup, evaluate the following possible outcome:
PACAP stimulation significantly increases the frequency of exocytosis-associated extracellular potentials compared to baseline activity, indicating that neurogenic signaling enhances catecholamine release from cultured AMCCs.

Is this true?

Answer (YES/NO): YES